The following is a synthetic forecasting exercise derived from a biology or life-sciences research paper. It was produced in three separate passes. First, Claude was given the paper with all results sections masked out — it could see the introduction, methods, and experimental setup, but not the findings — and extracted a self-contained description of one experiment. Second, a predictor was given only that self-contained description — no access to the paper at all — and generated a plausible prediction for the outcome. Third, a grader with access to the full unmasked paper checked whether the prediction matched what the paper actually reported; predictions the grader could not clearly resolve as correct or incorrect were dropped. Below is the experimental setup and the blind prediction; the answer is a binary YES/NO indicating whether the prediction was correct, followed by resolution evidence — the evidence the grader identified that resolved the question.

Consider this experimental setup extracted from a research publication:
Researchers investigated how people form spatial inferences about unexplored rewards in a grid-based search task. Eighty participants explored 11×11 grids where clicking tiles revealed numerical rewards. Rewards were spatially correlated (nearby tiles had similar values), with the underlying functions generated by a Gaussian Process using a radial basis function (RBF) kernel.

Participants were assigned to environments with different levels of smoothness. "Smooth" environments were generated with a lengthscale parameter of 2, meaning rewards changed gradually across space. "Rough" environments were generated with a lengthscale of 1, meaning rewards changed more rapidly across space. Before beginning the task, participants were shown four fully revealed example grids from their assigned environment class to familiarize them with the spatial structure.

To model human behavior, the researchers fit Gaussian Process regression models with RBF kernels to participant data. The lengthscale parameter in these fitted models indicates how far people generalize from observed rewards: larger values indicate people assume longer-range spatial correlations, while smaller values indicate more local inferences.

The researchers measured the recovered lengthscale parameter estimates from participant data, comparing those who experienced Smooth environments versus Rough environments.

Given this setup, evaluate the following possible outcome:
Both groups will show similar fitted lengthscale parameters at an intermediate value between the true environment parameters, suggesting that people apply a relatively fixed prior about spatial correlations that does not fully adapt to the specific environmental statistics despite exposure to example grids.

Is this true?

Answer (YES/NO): NO